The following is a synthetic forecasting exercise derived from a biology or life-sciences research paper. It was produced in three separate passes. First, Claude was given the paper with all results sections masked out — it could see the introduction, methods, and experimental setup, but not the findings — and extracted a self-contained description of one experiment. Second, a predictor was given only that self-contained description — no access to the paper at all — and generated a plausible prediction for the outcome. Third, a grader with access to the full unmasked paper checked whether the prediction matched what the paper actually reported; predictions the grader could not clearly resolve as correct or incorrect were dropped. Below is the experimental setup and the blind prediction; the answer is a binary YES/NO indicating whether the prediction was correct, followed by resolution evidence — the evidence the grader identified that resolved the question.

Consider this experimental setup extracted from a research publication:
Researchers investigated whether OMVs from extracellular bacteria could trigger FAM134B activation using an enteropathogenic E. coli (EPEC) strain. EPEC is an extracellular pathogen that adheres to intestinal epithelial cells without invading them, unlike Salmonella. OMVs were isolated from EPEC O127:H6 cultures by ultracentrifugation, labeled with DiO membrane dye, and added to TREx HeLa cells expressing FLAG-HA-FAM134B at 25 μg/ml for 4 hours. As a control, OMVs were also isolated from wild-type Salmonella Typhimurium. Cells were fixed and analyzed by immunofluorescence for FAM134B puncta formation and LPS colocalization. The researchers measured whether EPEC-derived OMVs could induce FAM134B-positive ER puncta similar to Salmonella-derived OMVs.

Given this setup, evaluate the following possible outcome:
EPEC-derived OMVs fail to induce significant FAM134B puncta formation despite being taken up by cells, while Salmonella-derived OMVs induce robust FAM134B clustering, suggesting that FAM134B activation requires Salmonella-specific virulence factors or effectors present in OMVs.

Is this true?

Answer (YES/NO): NO